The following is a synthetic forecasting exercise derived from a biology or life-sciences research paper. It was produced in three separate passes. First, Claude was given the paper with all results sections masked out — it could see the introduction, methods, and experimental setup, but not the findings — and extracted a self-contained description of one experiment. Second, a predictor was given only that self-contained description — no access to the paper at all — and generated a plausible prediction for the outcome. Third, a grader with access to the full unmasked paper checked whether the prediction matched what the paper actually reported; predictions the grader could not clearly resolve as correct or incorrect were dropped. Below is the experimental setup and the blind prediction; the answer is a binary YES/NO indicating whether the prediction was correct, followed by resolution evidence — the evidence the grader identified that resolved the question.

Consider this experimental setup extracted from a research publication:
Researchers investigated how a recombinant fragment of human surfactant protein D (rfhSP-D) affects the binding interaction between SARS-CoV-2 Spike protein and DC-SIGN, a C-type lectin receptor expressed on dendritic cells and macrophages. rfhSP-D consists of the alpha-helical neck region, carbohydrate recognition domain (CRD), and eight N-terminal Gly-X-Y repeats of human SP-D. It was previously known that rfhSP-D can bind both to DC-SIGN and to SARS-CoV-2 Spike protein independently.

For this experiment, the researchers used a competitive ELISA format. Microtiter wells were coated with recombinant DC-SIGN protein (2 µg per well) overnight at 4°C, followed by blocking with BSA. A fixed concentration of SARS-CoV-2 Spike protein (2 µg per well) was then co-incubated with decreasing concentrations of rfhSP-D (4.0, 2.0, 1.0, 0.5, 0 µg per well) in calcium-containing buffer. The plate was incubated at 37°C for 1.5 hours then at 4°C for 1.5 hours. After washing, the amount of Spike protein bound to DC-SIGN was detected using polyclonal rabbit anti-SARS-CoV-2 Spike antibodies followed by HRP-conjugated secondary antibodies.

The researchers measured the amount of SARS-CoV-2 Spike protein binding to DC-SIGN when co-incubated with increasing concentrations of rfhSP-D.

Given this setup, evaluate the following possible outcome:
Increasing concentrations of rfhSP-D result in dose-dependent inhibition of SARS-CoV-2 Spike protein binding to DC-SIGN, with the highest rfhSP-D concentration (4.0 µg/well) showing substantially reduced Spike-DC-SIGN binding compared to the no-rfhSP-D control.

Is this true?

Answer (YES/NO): NO